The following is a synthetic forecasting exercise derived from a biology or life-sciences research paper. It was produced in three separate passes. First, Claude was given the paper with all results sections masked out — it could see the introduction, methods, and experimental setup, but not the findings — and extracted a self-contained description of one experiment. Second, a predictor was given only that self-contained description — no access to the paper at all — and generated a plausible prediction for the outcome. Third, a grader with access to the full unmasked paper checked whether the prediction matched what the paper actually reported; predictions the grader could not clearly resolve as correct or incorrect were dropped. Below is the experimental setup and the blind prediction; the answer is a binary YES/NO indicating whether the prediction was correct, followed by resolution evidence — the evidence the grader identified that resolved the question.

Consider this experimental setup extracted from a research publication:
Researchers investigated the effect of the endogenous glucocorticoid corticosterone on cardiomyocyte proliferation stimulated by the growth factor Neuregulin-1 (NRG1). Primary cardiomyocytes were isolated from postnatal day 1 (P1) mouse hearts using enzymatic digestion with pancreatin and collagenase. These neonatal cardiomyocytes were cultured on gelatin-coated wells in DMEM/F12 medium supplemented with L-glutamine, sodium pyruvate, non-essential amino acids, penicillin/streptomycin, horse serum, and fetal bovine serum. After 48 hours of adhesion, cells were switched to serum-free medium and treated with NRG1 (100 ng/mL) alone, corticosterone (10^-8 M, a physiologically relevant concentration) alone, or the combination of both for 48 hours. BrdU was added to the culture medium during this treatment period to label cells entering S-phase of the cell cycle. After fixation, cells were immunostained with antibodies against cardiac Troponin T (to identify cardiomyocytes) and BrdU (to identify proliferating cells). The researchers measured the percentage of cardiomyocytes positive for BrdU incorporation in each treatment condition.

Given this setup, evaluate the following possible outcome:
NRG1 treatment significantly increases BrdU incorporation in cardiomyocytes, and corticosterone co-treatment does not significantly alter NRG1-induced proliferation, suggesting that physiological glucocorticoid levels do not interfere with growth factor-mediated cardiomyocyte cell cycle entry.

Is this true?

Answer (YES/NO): NO